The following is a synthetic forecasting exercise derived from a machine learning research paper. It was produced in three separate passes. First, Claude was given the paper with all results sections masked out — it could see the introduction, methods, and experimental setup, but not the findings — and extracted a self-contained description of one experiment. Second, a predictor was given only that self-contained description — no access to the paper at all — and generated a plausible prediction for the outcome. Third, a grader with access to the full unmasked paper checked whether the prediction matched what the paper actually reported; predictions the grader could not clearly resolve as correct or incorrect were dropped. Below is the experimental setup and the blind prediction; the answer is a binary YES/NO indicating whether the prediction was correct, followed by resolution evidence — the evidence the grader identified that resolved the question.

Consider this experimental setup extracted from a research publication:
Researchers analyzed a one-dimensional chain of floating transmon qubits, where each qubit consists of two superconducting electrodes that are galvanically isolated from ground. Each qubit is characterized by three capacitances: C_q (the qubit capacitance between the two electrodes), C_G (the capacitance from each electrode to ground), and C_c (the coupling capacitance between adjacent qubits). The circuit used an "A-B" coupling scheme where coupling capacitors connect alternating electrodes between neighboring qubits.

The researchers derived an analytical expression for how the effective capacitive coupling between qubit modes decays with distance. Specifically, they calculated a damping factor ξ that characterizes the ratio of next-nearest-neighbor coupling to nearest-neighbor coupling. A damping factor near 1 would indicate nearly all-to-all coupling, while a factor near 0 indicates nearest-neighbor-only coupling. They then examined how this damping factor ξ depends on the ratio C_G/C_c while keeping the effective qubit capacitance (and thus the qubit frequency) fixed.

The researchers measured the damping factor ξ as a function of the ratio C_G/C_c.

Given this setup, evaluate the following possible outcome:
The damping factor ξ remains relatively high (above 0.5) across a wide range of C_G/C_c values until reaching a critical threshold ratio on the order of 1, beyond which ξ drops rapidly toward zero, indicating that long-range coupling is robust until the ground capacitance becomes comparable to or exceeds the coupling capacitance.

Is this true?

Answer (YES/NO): NO